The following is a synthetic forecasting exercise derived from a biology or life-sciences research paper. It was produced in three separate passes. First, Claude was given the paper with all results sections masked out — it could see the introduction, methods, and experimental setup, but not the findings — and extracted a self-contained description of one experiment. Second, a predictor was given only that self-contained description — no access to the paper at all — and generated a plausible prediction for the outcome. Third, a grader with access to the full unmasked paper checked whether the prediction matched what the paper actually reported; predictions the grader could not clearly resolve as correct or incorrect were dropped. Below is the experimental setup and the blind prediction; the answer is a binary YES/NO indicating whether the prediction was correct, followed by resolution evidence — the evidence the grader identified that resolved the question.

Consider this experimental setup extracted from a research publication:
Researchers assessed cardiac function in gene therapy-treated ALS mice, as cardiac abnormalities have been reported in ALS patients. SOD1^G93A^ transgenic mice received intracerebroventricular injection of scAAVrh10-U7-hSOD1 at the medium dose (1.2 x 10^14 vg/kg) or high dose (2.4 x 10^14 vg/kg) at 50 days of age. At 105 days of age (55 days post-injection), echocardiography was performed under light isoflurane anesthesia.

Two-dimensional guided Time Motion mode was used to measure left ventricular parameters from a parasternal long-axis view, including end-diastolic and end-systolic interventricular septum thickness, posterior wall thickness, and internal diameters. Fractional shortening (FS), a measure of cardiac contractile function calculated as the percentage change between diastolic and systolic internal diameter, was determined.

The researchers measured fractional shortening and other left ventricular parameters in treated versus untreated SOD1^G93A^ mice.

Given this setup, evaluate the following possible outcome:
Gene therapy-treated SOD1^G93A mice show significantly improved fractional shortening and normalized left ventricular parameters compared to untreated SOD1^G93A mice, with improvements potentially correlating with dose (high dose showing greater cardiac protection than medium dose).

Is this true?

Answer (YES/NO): NO